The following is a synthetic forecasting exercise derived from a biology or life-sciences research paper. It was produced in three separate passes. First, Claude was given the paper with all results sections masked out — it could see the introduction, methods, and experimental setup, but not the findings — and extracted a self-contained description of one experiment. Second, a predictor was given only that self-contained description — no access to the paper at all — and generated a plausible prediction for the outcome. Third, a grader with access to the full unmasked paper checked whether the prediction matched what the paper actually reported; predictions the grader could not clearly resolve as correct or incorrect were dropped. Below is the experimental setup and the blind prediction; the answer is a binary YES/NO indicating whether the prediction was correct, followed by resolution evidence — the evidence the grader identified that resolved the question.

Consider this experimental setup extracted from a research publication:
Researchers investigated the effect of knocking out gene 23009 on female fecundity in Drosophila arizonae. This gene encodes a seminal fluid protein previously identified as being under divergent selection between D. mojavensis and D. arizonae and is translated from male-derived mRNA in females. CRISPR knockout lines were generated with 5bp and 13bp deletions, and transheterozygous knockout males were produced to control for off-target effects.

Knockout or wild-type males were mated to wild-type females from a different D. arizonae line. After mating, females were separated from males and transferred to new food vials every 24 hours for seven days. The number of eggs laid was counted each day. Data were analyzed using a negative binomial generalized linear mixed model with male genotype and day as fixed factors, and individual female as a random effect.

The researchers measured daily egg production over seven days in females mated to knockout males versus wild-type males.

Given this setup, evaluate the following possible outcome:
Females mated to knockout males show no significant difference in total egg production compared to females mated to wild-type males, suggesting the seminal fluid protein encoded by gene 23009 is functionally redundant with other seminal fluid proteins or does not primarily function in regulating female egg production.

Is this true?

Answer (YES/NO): YES